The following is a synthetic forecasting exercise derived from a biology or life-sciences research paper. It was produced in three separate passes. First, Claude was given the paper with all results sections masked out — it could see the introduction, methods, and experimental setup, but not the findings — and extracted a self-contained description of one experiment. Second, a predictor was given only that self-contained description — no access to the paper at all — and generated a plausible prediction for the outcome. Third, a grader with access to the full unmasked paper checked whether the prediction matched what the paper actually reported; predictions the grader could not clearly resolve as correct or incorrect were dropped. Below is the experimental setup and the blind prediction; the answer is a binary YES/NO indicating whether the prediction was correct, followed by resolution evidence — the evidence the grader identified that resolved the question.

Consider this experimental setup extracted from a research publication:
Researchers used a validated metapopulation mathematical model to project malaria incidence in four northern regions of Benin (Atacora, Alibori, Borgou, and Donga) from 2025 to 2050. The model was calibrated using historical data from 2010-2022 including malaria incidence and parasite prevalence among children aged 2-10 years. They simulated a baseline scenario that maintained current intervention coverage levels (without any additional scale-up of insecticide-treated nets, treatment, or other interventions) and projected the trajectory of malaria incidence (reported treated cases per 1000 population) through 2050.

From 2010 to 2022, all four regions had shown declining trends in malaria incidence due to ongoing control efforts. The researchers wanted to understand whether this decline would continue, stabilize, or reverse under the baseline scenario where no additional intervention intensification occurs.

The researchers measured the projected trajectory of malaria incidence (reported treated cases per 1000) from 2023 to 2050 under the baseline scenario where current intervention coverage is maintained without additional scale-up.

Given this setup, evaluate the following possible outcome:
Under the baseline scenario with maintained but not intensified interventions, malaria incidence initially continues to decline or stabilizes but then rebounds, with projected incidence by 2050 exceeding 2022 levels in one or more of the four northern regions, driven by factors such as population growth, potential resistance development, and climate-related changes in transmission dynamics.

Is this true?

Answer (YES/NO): NO